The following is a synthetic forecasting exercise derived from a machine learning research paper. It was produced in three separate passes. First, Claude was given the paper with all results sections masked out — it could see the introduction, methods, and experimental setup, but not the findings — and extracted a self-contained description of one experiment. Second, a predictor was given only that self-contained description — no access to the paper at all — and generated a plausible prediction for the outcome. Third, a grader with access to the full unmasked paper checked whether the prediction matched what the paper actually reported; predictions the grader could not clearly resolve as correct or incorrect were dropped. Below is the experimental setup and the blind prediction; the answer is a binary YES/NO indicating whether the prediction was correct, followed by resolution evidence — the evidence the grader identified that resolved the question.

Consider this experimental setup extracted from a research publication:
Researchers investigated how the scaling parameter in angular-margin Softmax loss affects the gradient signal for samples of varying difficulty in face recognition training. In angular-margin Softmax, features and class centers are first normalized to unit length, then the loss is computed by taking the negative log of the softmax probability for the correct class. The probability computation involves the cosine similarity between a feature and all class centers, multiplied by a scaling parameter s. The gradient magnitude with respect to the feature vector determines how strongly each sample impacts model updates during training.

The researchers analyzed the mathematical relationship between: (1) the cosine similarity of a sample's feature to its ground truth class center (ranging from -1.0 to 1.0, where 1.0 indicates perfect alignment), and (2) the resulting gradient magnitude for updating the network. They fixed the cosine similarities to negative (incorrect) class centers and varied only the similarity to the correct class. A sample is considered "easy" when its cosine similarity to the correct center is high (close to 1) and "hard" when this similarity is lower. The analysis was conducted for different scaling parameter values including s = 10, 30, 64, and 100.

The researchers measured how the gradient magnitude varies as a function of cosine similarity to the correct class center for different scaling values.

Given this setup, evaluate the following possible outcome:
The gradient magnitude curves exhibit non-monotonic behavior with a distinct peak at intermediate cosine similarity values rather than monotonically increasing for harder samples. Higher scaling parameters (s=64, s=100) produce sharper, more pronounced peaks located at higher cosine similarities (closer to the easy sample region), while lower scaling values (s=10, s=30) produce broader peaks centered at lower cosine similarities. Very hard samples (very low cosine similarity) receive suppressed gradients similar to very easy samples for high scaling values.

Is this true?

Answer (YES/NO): NO